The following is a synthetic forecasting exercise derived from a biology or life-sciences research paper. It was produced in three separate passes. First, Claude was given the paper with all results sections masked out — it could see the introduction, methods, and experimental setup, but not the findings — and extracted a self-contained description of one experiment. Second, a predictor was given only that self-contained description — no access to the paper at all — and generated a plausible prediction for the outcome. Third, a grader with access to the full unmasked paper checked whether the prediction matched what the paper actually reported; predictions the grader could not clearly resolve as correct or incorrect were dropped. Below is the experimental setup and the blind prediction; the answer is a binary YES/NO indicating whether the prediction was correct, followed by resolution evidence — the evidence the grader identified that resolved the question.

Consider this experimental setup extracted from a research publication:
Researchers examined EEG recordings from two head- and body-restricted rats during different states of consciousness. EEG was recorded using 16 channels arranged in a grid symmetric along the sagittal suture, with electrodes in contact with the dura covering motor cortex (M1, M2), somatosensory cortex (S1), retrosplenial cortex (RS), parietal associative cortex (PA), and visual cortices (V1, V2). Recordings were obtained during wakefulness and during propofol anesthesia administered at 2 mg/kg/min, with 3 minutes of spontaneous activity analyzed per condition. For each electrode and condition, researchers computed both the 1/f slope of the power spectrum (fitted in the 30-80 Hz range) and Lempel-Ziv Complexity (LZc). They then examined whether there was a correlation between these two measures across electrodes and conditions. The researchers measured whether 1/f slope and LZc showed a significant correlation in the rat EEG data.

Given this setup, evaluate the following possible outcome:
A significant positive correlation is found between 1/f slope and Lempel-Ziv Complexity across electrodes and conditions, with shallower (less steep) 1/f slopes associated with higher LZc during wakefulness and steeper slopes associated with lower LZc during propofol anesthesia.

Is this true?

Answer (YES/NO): NO